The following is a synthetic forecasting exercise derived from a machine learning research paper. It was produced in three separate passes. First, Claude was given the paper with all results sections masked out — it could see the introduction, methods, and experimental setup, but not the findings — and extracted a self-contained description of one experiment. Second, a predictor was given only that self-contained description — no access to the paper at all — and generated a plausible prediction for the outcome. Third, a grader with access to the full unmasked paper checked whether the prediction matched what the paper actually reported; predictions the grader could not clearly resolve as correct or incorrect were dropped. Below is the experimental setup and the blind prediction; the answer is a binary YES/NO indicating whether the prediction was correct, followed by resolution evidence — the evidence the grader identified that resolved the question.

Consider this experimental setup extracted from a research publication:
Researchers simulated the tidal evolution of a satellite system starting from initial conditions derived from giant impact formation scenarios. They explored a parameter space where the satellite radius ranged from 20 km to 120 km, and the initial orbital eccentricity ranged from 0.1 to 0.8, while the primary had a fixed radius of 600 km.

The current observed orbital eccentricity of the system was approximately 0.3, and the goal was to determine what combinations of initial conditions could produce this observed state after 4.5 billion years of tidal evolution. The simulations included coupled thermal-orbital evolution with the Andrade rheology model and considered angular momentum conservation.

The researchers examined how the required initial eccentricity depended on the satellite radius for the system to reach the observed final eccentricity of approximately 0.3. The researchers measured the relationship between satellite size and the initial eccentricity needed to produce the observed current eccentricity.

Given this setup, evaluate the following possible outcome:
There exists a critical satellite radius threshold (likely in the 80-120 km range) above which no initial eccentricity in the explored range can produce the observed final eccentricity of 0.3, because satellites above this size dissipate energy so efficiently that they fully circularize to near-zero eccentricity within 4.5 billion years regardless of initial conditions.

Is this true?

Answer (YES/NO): NO